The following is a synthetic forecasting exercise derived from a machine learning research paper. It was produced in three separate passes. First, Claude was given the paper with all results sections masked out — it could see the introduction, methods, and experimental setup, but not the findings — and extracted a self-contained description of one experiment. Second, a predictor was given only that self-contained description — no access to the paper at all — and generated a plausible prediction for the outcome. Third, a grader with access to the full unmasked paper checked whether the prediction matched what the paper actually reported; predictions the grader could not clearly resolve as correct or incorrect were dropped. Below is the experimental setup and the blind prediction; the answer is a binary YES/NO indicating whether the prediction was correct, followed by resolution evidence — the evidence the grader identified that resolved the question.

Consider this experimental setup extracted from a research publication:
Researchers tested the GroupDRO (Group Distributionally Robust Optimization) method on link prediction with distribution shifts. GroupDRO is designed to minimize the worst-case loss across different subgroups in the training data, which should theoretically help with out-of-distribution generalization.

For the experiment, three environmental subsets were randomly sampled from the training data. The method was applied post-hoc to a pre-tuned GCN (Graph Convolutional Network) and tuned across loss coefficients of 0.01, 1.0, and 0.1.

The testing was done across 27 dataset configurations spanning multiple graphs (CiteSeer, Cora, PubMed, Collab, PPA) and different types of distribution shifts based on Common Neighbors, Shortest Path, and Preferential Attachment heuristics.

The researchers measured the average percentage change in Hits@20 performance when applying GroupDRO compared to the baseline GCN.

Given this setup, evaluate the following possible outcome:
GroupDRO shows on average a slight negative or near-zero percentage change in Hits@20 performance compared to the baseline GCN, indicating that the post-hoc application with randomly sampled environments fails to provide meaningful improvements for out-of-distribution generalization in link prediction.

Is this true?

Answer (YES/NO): NO